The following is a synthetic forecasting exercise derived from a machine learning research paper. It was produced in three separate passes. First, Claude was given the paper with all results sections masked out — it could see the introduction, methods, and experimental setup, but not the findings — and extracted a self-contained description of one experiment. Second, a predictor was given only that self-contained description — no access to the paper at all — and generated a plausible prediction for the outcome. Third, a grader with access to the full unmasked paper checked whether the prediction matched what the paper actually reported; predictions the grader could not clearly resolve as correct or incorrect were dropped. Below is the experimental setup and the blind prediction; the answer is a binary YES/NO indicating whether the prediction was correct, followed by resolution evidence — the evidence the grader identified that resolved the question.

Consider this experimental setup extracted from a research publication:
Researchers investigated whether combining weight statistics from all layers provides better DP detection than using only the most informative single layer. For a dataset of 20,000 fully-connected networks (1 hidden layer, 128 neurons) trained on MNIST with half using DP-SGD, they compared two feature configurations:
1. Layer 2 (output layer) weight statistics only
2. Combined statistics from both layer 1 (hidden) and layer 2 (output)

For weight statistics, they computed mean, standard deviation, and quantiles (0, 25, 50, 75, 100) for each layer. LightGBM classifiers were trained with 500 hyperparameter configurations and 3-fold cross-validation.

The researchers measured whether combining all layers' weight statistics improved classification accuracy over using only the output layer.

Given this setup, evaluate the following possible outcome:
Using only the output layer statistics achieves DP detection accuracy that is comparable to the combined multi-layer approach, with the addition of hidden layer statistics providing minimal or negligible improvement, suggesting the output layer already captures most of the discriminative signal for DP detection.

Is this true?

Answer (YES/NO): NO